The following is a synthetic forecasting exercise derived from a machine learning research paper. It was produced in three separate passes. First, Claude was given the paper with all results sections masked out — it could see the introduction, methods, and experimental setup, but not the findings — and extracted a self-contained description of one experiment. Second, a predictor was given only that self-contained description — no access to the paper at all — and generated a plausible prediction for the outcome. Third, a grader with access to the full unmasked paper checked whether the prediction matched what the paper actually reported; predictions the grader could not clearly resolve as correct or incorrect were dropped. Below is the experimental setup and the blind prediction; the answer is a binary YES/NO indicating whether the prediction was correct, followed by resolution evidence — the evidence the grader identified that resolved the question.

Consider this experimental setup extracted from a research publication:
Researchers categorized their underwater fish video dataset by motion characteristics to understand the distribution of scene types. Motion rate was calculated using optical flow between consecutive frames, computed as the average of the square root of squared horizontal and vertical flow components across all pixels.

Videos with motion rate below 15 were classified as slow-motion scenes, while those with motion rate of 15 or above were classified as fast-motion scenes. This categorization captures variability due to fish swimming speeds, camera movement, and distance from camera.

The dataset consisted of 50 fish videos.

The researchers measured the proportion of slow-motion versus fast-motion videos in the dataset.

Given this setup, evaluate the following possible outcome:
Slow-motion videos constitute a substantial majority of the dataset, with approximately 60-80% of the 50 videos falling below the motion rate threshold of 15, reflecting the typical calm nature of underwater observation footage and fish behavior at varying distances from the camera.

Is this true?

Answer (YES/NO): NO